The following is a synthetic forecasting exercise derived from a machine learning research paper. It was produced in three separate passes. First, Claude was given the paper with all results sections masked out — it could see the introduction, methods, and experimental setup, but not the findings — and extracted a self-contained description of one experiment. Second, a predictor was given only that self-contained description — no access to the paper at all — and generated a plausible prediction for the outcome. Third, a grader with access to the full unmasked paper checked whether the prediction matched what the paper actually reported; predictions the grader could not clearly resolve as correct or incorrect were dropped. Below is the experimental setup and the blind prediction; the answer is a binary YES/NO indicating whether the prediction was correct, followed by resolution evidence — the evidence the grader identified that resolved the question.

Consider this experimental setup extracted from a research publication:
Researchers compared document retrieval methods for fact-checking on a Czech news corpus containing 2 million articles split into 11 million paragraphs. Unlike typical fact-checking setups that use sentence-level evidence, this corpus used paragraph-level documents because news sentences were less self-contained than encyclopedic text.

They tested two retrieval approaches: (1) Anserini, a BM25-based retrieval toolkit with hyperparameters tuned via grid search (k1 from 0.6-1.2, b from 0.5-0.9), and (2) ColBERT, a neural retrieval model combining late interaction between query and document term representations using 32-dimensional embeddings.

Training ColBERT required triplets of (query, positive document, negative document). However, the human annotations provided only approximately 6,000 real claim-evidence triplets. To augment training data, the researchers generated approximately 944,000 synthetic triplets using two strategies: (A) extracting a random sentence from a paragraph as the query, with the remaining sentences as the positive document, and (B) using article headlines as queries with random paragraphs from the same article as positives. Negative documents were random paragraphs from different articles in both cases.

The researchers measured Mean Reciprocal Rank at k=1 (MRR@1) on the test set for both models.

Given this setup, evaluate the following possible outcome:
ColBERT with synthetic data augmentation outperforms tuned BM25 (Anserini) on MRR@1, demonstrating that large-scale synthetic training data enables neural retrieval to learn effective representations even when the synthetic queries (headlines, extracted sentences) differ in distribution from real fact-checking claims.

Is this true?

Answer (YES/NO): NO